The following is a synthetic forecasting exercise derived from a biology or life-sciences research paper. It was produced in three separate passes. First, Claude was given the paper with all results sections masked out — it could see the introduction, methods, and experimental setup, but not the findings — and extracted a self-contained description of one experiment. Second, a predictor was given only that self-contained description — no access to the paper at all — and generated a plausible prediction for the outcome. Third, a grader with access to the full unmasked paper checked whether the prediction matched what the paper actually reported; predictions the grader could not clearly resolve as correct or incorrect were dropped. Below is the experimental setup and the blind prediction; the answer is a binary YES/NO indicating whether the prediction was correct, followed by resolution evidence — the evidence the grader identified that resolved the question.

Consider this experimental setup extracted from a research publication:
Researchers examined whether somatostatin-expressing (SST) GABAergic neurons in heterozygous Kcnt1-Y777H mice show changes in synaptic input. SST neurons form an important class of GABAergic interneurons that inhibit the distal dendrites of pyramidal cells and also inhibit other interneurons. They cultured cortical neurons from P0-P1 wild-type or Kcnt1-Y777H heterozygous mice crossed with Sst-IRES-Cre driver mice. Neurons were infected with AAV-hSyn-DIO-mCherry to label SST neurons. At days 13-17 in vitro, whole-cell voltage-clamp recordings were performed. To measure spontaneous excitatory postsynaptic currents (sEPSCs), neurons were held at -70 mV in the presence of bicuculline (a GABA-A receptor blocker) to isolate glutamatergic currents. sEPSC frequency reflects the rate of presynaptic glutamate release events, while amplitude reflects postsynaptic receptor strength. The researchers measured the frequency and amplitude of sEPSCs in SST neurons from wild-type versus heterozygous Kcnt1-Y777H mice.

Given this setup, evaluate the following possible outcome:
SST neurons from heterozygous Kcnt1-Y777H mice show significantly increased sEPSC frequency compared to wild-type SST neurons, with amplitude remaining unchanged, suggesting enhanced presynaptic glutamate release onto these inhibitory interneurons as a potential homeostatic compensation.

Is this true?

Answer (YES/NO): YES